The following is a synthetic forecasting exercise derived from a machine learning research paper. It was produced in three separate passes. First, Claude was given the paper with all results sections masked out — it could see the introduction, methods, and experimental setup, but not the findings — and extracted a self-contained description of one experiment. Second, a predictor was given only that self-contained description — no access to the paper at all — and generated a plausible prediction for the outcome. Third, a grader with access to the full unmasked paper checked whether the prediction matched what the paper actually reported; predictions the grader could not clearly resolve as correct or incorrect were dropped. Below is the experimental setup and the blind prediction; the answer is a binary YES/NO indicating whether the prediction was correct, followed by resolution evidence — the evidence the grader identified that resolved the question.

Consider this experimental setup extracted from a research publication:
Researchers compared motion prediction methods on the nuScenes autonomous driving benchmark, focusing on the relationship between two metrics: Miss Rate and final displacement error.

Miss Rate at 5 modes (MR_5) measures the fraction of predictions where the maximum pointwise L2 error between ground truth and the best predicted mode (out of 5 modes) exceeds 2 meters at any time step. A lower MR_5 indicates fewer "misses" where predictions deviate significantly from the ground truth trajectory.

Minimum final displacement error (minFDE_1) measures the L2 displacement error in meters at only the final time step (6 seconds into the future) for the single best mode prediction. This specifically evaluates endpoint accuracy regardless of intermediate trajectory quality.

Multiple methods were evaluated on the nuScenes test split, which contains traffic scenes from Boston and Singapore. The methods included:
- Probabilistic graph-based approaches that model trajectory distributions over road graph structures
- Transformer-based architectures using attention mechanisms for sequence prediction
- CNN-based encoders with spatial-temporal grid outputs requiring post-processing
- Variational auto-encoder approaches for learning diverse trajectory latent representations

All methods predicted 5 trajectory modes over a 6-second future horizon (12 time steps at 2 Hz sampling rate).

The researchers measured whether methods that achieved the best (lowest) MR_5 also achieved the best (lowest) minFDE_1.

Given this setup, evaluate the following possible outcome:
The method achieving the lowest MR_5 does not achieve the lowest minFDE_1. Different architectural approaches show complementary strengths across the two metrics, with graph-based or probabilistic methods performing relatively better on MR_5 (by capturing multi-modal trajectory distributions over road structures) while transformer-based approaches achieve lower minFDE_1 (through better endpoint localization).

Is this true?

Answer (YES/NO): NO